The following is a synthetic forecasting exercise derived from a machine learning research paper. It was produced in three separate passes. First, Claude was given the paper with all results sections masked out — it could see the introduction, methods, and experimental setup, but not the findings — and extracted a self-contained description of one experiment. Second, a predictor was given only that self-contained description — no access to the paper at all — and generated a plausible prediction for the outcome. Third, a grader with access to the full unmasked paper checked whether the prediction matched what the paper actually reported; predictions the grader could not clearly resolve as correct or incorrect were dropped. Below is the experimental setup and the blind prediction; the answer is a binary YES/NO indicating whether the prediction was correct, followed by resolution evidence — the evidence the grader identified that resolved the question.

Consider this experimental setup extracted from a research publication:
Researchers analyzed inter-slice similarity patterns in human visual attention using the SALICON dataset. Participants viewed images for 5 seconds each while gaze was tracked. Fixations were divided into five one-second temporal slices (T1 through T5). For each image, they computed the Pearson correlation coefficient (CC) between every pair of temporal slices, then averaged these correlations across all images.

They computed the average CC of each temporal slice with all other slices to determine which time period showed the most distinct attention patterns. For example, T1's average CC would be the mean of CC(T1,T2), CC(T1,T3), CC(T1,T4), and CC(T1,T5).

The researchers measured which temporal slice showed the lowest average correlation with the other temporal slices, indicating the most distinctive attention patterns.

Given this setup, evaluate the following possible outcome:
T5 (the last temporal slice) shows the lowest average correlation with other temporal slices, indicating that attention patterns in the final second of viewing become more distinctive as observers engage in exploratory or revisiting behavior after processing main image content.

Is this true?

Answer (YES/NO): NO